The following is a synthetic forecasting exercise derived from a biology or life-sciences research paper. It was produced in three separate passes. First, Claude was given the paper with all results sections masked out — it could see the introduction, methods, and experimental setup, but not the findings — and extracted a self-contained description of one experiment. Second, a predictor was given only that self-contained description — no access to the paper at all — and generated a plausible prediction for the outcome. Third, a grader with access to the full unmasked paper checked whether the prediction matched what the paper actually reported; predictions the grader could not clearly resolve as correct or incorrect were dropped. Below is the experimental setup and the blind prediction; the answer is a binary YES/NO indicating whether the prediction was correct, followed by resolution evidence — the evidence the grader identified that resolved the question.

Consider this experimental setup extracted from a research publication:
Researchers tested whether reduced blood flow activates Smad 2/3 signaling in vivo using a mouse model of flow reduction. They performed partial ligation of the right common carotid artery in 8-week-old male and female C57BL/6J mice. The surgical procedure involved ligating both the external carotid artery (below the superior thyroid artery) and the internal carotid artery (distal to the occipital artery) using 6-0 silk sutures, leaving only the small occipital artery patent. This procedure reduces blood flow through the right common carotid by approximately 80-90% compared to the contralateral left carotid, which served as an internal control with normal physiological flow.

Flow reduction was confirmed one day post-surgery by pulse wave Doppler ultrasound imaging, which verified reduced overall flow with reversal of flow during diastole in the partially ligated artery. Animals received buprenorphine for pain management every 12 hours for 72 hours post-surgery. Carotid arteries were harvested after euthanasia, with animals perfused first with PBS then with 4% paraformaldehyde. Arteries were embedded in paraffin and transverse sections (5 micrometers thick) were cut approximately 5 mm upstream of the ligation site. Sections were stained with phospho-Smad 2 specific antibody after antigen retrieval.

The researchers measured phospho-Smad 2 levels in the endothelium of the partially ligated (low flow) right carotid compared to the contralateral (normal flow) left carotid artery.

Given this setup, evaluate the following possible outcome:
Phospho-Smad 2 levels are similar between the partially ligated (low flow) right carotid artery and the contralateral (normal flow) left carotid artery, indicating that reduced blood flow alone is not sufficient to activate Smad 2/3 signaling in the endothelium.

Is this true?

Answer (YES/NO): NO